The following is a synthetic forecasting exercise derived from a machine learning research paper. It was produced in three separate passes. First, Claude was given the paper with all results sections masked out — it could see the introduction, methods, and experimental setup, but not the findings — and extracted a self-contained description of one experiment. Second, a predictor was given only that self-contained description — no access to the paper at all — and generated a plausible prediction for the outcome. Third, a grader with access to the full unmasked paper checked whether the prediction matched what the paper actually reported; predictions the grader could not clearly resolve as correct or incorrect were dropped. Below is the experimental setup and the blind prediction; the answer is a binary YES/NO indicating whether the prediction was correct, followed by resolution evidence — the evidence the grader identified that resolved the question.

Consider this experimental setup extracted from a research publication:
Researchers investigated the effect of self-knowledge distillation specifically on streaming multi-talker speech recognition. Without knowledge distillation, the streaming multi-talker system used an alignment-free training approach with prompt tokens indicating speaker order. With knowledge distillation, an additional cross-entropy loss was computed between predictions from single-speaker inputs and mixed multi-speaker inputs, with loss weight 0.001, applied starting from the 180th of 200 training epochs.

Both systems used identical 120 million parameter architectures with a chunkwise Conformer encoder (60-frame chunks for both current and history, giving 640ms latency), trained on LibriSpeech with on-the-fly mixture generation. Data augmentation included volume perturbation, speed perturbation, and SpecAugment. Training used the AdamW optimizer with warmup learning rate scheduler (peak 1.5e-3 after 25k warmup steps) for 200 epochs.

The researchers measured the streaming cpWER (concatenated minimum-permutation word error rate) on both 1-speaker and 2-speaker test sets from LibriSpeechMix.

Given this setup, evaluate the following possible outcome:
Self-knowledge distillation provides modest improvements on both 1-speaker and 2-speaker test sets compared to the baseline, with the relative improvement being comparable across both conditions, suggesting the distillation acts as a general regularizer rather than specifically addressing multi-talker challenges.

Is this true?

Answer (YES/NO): NO